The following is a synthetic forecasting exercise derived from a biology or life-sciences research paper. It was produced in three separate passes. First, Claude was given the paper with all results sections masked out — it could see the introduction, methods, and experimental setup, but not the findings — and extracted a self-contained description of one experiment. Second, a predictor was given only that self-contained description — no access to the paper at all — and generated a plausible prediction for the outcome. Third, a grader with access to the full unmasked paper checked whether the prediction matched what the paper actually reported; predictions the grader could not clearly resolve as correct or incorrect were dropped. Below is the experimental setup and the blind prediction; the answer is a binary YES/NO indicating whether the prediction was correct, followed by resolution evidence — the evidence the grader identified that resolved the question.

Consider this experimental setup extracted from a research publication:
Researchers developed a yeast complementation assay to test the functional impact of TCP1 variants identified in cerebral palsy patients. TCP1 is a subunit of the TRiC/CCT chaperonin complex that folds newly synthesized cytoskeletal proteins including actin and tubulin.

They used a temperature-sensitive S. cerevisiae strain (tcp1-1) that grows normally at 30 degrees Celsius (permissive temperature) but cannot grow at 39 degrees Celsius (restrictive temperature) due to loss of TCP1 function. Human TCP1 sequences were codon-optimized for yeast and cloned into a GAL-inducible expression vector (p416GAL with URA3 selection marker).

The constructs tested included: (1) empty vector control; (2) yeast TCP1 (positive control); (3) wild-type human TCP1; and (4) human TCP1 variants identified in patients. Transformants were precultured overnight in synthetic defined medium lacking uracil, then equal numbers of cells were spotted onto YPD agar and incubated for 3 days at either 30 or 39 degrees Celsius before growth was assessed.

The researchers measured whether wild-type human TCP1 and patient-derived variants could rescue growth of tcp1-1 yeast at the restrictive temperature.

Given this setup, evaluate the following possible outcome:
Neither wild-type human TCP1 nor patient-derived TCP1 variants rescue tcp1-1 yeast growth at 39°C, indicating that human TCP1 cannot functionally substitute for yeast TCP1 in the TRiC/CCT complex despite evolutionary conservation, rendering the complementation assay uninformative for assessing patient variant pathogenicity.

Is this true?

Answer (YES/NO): NO